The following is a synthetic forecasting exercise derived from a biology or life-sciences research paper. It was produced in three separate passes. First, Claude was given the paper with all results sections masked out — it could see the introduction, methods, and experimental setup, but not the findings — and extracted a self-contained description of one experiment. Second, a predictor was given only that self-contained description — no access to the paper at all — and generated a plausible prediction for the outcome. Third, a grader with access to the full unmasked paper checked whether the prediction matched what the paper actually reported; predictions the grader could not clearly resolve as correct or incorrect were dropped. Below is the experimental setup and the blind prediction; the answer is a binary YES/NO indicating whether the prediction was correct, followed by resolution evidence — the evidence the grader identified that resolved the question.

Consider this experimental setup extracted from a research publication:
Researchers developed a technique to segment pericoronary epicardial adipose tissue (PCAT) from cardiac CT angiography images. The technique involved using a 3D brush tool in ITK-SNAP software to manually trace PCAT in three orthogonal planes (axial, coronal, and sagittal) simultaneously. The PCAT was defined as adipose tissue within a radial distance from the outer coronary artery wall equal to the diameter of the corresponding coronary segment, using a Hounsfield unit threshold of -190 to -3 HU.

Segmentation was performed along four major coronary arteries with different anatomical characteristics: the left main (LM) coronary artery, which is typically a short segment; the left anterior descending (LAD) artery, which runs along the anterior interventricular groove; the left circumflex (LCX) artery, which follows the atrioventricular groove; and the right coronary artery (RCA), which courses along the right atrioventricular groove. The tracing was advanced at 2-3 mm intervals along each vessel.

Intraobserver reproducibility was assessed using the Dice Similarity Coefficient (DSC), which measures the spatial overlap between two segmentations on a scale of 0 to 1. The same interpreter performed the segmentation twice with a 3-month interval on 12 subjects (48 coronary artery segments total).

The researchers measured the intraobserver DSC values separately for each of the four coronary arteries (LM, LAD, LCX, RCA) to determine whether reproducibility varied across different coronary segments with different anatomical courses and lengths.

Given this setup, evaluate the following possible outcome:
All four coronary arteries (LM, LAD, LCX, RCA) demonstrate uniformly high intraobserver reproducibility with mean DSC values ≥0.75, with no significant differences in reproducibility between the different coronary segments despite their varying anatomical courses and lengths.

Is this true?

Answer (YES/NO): YES